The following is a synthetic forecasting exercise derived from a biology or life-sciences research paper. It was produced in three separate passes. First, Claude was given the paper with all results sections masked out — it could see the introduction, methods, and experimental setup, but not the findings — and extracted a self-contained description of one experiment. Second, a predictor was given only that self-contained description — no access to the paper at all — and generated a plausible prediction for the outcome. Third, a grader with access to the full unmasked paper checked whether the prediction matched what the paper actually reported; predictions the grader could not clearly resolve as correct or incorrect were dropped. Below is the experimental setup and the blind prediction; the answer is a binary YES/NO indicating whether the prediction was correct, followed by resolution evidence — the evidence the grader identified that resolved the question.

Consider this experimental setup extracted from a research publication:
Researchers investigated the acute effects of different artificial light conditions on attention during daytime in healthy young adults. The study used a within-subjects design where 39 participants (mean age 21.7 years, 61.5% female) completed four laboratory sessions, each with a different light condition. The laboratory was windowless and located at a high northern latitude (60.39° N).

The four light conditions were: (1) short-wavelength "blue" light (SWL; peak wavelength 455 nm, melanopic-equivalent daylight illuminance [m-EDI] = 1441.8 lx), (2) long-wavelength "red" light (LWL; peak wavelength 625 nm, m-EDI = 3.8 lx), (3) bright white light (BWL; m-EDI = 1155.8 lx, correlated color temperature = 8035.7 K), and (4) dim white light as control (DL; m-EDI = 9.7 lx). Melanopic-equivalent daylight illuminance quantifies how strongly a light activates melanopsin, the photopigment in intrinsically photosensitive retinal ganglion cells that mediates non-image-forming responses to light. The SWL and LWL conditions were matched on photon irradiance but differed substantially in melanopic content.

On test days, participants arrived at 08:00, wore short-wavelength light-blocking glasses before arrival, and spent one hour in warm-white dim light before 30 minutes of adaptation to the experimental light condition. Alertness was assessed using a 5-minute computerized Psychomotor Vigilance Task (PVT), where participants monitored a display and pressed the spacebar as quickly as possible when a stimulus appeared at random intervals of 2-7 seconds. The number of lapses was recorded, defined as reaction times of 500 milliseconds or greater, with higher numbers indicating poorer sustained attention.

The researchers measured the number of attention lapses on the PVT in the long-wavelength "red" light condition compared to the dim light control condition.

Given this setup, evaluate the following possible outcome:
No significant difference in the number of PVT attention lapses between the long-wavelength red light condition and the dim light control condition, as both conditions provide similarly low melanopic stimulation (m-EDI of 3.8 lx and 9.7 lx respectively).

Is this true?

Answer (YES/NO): NO